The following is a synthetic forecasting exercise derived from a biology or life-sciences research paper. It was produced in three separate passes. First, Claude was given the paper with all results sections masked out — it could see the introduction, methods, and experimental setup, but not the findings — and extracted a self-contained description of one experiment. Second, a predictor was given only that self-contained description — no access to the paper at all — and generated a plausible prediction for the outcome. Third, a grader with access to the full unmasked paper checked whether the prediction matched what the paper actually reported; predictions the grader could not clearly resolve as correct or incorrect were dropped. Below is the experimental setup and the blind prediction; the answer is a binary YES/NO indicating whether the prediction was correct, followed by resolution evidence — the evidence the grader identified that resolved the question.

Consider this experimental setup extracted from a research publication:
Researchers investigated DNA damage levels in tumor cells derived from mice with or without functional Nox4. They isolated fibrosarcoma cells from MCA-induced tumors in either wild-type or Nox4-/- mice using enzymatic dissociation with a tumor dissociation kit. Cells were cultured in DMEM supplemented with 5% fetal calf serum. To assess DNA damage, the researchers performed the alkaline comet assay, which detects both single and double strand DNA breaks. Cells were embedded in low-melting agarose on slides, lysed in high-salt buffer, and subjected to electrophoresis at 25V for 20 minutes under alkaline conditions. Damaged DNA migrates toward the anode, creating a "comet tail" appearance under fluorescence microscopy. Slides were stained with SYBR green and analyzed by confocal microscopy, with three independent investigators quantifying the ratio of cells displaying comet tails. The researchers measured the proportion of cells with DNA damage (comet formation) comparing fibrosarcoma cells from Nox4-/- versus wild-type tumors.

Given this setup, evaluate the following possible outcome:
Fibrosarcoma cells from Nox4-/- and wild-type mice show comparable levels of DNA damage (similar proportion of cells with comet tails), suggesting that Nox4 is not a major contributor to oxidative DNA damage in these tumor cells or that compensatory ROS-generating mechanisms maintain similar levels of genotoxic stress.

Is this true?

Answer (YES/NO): NO